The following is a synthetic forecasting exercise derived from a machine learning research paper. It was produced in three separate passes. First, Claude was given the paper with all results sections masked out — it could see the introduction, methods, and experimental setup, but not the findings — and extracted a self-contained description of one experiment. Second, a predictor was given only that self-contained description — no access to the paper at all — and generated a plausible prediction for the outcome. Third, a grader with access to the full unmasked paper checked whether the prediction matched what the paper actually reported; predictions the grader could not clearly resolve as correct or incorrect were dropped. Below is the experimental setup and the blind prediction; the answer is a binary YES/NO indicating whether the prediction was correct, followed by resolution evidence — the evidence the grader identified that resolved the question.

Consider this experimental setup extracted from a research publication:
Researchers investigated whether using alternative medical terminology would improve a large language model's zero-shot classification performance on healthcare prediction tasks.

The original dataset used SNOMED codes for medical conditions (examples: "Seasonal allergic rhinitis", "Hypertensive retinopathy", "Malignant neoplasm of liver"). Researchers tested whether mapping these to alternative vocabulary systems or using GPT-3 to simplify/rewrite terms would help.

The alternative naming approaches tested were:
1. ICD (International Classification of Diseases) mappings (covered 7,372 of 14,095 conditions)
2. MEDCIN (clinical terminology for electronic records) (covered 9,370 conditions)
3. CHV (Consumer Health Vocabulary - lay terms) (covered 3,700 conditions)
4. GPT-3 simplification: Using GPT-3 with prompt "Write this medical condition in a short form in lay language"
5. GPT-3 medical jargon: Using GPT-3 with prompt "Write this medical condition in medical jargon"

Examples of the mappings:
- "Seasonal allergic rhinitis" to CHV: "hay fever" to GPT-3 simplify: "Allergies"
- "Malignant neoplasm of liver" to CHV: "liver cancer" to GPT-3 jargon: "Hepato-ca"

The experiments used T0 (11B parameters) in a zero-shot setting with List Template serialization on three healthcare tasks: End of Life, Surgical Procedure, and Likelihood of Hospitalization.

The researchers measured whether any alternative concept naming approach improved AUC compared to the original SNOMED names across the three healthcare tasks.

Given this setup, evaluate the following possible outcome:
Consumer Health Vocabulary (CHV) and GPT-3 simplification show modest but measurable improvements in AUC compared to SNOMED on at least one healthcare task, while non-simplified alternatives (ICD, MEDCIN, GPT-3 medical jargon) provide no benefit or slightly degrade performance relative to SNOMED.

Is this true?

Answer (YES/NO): NO